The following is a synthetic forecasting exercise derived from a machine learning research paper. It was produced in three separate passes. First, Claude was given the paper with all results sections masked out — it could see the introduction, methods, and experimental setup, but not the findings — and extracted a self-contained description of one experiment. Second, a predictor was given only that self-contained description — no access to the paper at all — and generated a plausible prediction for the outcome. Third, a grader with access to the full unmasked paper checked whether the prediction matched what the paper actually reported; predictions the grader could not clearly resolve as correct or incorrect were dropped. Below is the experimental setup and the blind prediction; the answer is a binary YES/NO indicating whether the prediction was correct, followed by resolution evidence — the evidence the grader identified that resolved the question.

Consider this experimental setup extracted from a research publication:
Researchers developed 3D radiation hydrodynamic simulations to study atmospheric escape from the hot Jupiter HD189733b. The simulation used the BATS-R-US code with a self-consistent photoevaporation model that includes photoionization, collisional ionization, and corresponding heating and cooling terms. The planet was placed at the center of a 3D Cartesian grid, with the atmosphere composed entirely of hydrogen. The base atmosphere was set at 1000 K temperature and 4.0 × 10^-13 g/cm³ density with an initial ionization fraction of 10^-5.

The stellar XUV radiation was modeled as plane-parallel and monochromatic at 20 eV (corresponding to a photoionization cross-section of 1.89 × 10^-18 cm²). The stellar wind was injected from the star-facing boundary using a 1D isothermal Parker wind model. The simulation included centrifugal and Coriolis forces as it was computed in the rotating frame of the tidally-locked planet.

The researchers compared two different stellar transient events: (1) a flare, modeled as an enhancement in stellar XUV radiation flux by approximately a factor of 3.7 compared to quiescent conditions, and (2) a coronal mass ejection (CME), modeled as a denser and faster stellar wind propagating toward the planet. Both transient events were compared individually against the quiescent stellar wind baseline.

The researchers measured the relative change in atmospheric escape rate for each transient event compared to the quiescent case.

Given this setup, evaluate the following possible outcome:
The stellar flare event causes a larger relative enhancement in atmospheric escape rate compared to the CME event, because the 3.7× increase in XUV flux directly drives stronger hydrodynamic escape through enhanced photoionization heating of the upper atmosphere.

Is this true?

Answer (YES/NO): NO